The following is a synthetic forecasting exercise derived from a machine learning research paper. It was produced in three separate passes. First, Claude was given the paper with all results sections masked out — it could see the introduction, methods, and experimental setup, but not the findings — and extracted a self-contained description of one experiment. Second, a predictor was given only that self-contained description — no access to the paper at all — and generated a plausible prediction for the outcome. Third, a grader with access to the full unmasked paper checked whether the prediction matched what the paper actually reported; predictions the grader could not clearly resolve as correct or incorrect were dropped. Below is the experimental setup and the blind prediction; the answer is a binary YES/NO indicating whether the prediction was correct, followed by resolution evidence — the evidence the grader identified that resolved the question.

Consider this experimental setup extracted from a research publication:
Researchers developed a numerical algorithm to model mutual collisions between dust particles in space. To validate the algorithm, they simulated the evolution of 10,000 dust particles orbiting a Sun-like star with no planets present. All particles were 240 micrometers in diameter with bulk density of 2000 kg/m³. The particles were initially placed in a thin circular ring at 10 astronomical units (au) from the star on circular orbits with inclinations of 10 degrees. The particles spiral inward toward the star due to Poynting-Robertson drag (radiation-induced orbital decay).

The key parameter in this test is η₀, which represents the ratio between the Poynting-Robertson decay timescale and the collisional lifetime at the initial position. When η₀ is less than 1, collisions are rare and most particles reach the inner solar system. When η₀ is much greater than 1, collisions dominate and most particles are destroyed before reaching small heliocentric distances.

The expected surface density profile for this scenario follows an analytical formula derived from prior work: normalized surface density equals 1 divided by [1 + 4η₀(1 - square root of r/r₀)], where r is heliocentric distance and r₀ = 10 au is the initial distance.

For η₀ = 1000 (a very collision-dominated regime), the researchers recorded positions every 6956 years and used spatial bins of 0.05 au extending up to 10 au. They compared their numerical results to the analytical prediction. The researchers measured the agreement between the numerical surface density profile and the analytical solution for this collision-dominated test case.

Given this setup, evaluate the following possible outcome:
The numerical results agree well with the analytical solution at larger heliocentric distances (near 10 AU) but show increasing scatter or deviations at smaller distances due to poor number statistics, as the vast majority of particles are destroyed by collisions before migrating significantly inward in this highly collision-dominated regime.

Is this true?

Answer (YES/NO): NO